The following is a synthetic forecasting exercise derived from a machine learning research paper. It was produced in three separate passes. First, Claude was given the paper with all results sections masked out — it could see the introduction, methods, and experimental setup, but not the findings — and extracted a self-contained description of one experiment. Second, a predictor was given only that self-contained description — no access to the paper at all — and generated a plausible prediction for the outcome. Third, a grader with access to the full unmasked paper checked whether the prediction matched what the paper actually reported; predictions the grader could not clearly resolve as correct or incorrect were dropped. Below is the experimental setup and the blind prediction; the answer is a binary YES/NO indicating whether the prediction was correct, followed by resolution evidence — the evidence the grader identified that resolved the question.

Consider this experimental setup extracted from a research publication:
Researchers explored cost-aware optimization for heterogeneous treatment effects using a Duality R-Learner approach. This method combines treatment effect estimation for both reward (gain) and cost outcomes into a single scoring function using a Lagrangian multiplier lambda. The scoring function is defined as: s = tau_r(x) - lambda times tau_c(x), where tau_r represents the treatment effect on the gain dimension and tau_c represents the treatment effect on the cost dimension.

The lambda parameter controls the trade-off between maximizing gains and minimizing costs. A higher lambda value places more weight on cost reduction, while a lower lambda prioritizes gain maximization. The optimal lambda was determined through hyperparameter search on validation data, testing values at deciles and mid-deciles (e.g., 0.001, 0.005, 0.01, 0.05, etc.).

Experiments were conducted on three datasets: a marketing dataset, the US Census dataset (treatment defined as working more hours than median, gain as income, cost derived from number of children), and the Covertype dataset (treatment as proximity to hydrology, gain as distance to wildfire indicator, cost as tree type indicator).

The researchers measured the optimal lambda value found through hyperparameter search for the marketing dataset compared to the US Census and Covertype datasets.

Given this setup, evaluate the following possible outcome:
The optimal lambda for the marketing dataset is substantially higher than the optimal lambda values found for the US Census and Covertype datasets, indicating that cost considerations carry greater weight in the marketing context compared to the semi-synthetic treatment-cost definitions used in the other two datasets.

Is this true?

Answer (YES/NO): YES